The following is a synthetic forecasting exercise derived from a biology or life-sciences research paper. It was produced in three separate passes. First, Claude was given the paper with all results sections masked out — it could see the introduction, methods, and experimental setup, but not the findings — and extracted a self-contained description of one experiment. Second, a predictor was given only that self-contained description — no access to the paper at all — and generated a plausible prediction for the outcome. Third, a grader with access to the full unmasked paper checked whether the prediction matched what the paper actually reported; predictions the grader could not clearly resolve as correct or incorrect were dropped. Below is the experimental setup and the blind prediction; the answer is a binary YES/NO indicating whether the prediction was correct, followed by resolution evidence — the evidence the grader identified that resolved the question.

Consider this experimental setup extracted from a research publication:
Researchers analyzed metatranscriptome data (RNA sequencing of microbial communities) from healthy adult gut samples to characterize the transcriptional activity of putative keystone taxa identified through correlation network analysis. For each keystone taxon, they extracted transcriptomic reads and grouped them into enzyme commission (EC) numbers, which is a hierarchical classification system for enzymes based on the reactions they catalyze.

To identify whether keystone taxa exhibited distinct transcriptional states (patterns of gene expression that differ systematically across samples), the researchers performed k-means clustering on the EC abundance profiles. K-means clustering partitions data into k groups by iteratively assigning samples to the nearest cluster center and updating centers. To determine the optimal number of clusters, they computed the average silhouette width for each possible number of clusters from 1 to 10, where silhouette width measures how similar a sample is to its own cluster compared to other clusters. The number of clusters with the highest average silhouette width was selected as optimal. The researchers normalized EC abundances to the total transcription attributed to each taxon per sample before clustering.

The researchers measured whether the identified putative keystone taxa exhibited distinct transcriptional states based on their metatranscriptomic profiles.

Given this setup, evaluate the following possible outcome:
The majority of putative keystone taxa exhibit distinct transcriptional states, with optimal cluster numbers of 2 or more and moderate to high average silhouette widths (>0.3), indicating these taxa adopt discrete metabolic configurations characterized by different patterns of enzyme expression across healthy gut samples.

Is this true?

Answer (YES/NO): YES